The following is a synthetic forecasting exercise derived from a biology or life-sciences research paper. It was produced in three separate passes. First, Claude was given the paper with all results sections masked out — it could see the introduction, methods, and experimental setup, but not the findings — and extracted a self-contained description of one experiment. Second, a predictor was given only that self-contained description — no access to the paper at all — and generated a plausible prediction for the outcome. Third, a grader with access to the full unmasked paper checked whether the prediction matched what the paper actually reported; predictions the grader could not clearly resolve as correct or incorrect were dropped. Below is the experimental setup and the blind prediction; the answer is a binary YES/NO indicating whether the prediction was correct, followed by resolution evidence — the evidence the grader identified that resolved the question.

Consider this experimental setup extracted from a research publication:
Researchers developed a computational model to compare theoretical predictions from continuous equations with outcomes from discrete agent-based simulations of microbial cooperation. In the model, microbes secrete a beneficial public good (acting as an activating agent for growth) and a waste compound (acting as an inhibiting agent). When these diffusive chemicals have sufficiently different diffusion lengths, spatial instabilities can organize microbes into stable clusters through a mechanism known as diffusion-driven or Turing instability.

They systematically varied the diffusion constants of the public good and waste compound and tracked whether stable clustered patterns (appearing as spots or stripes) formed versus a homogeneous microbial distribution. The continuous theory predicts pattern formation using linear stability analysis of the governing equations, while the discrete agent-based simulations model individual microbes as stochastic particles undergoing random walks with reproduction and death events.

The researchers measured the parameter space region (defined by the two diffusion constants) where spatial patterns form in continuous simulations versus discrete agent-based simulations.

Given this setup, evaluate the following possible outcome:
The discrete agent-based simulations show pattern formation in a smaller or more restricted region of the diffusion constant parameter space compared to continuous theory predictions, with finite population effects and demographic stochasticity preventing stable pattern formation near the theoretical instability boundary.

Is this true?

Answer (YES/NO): NO